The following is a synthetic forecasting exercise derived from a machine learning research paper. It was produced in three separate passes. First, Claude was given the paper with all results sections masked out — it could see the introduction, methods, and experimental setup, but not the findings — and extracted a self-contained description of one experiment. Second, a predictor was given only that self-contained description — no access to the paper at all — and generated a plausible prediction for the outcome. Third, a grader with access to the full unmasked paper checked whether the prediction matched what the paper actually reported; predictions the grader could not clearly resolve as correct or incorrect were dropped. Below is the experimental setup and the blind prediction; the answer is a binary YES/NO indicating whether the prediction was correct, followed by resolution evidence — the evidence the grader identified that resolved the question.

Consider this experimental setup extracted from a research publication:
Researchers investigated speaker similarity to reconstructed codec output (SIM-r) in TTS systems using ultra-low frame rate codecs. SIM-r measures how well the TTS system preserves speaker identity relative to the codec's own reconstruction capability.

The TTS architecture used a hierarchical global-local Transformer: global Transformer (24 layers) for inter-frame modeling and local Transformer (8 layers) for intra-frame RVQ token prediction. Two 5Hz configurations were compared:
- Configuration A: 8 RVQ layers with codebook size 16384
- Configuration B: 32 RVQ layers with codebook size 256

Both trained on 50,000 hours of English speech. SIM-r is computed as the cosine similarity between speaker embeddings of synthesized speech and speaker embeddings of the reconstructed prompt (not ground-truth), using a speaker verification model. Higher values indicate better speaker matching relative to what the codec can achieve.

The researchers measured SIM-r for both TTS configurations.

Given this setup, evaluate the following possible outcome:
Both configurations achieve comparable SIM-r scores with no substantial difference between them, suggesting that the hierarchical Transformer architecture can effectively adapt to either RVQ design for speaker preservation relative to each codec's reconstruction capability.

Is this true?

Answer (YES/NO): NO